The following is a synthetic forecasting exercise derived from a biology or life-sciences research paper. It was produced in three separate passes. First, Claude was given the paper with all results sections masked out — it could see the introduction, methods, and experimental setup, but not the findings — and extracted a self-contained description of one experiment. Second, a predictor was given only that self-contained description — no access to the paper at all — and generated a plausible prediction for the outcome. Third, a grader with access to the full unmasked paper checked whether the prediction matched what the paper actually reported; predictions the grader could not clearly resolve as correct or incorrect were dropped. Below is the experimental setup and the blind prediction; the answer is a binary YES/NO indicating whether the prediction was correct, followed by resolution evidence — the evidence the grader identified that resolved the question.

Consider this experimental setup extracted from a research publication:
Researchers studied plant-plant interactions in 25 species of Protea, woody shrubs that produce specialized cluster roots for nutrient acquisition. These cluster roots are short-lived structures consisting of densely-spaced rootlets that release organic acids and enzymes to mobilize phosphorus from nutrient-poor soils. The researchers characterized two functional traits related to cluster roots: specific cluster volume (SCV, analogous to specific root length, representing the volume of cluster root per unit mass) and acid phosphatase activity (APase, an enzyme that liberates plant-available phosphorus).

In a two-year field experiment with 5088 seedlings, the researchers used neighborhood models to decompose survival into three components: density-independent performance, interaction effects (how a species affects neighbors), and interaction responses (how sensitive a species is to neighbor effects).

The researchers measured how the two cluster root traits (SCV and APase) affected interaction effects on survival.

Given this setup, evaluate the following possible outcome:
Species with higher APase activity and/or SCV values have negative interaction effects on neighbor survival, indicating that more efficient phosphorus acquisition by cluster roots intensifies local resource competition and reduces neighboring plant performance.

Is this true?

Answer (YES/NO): NO